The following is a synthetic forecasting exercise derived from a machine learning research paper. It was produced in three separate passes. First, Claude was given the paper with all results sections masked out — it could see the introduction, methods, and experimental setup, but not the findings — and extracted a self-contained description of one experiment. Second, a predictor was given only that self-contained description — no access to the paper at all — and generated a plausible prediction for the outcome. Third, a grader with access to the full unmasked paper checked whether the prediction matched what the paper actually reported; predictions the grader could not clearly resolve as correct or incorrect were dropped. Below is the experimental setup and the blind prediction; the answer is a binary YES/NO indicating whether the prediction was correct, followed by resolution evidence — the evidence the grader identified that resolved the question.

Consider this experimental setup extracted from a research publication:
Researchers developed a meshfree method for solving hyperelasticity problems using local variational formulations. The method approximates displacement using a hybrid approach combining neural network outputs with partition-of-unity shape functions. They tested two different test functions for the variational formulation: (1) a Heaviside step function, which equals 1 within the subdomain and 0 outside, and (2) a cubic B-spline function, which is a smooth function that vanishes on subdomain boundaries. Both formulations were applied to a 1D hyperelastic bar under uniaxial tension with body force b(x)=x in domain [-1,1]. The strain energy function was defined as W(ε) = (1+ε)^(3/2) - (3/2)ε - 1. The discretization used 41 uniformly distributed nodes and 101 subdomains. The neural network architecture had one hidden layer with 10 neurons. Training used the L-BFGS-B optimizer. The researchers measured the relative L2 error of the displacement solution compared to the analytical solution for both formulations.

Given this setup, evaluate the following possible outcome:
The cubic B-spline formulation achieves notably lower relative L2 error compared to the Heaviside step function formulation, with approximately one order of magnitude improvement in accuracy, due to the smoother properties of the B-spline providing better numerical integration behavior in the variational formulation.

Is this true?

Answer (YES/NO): YES